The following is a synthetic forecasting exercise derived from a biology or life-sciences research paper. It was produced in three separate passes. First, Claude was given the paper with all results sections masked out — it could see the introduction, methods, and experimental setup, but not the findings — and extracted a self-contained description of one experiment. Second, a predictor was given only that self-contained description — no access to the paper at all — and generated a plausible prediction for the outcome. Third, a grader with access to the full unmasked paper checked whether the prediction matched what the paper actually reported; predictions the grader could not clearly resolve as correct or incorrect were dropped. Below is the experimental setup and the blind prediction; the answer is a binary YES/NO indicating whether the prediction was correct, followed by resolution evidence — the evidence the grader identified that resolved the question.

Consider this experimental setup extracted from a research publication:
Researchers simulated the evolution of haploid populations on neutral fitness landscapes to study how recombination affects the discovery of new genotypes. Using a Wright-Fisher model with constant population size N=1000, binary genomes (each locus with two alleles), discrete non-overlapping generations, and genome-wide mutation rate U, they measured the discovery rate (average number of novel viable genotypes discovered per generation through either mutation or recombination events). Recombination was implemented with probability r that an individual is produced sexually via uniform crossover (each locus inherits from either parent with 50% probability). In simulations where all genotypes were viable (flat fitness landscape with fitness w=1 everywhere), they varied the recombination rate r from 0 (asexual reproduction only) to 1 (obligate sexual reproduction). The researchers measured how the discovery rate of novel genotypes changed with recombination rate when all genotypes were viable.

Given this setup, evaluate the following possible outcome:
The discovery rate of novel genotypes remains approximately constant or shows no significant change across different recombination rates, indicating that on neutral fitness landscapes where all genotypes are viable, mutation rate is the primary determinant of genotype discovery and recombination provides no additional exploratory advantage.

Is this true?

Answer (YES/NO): NO